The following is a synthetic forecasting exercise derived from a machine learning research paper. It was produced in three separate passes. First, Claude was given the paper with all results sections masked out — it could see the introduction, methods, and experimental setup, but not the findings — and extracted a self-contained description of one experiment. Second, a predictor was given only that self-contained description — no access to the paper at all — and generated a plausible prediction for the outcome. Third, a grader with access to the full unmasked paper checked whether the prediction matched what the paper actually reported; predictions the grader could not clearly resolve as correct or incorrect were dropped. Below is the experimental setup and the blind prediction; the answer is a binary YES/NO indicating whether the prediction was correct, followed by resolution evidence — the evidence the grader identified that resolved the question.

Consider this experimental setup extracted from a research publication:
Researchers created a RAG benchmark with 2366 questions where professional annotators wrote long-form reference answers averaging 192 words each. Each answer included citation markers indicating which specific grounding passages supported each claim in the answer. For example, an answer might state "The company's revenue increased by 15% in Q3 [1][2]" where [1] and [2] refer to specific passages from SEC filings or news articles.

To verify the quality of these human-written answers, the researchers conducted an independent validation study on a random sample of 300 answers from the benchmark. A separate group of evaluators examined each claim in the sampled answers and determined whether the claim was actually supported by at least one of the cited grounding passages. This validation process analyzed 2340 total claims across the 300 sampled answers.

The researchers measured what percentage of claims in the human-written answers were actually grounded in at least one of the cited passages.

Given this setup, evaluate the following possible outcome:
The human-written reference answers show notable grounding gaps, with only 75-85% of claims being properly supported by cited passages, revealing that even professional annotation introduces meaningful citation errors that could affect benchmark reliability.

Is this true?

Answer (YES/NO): NO